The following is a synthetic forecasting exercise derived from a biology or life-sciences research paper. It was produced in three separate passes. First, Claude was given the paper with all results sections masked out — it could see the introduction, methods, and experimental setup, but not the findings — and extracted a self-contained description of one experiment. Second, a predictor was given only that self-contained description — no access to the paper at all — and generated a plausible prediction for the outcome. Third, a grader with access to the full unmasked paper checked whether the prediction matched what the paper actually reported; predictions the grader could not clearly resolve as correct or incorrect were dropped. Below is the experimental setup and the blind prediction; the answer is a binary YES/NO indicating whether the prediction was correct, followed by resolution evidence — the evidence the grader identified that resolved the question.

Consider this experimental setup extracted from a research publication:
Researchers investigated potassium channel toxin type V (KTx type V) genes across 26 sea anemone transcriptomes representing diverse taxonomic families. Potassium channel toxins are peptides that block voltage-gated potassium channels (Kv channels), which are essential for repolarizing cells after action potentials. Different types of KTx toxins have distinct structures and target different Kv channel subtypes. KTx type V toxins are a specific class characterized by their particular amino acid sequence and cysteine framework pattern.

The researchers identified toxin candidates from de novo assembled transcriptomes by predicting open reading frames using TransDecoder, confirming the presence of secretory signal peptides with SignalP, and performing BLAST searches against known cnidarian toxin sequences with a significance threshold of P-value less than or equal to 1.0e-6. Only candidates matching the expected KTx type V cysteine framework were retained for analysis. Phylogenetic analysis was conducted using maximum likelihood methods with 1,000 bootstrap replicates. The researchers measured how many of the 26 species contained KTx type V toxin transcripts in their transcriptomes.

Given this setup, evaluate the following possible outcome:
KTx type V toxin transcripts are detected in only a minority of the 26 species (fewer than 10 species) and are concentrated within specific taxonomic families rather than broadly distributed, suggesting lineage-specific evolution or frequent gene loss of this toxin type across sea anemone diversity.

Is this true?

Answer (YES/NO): YES